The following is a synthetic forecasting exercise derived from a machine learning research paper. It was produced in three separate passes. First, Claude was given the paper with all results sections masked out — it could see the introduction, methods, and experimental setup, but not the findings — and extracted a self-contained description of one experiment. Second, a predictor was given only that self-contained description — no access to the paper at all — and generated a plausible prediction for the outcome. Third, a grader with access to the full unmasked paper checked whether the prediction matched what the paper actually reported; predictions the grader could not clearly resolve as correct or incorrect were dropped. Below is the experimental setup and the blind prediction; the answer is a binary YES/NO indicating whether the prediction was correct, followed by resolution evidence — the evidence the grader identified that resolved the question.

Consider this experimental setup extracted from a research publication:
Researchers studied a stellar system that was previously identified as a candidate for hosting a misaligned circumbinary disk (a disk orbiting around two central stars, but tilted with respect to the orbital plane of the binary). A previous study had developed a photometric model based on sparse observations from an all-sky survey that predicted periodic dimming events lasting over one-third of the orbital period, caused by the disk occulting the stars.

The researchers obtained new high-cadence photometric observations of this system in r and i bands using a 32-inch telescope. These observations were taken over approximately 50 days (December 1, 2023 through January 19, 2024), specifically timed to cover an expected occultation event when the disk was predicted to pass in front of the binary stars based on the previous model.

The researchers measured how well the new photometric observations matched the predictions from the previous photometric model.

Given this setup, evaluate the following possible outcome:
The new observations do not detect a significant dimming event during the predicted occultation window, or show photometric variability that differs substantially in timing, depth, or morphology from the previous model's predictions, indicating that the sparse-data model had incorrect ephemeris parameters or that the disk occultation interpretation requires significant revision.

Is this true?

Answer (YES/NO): NO